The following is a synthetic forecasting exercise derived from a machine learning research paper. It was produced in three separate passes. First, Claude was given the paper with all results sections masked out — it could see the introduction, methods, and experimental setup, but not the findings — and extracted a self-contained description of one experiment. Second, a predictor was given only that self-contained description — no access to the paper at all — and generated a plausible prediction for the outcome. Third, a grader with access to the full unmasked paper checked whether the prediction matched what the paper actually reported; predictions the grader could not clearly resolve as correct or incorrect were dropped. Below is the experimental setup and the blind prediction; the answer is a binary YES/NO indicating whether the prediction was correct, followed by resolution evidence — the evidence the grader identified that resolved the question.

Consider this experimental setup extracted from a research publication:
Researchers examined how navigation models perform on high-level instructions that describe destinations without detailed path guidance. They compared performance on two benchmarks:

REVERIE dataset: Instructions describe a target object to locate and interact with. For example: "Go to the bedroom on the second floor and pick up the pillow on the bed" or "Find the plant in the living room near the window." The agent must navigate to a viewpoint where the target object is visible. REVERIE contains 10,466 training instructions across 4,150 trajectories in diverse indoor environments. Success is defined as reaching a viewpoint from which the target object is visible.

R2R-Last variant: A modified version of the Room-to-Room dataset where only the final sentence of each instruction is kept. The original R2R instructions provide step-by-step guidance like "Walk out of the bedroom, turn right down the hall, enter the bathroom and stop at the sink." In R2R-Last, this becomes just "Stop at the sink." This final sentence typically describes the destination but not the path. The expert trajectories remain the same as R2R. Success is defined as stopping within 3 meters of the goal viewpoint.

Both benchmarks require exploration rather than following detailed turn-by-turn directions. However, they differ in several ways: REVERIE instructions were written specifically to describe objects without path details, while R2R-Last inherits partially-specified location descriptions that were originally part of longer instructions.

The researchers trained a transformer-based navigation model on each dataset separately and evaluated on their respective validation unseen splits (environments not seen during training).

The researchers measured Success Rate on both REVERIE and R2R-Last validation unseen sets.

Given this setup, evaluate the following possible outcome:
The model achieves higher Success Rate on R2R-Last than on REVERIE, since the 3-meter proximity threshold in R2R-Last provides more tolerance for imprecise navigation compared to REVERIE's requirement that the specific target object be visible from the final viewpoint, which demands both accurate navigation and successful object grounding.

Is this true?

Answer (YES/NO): YES